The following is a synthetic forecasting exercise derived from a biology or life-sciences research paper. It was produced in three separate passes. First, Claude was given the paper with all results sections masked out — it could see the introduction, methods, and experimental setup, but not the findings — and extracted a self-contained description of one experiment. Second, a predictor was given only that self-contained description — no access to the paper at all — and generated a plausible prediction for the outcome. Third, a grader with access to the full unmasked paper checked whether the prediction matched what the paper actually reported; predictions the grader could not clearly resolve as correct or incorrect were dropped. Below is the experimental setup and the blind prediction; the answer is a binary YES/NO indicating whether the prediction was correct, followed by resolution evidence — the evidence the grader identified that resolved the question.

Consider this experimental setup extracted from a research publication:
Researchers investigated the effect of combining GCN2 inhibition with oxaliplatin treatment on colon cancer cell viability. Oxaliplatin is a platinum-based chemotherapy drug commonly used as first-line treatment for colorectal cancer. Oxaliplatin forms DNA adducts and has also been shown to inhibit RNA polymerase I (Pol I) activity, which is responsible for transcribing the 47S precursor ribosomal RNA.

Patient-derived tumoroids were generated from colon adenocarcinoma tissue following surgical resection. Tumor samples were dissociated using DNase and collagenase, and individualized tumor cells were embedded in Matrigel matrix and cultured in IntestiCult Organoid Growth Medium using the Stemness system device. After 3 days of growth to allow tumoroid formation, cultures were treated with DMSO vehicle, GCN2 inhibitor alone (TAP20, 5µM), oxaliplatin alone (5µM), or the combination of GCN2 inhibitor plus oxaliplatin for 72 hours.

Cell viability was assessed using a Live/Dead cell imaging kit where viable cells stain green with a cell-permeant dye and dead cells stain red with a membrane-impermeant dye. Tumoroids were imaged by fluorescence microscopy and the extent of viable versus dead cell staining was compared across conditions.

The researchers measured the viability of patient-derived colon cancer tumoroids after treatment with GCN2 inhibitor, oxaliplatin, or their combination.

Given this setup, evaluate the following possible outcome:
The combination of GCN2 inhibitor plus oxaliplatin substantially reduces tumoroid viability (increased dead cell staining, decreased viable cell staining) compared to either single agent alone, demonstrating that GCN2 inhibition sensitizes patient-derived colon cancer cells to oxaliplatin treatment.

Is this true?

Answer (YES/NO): YES